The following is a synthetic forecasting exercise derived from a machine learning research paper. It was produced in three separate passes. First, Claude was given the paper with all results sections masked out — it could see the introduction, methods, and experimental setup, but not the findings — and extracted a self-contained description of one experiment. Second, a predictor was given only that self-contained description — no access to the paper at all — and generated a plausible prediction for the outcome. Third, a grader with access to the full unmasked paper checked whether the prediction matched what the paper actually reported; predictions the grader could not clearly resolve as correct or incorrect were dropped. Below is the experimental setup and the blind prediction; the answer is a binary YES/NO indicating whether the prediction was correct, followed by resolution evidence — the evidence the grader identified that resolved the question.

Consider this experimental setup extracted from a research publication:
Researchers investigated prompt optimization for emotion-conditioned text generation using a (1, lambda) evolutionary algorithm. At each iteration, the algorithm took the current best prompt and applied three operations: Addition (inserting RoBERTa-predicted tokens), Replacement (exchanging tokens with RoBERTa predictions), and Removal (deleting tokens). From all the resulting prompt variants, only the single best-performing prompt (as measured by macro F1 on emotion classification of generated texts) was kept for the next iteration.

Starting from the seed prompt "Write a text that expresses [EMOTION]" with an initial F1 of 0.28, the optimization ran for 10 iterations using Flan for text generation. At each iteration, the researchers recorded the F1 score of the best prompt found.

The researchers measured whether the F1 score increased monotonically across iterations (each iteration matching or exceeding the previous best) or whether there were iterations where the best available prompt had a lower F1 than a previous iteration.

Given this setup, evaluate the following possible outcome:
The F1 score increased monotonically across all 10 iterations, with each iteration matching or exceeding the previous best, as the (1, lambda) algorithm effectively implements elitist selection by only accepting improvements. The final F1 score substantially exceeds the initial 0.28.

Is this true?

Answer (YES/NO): NO